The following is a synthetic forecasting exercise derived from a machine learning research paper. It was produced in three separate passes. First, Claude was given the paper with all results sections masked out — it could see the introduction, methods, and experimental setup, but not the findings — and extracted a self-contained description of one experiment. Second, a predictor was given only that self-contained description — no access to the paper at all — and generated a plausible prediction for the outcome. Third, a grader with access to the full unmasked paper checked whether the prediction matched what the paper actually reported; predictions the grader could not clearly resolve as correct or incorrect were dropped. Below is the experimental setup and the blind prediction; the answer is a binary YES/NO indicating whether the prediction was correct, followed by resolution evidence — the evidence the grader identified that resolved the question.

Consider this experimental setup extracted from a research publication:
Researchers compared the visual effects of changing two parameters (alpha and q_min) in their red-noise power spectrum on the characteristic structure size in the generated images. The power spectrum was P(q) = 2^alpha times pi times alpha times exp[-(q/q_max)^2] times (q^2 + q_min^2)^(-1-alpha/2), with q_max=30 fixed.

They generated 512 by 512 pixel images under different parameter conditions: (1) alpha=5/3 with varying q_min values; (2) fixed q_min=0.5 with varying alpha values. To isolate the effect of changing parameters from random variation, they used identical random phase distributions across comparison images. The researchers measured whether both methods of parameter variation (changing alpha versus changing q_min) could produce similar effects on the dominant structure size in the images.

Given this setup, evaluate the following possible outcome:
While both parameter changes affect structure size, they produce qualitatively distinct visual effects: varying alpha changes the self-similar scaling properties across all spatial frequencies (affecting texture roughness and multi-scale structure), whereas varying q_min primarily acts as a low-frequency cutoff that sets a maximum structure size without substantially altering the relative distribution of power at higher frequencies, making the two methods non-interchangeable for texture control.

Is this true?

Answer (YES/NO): NO